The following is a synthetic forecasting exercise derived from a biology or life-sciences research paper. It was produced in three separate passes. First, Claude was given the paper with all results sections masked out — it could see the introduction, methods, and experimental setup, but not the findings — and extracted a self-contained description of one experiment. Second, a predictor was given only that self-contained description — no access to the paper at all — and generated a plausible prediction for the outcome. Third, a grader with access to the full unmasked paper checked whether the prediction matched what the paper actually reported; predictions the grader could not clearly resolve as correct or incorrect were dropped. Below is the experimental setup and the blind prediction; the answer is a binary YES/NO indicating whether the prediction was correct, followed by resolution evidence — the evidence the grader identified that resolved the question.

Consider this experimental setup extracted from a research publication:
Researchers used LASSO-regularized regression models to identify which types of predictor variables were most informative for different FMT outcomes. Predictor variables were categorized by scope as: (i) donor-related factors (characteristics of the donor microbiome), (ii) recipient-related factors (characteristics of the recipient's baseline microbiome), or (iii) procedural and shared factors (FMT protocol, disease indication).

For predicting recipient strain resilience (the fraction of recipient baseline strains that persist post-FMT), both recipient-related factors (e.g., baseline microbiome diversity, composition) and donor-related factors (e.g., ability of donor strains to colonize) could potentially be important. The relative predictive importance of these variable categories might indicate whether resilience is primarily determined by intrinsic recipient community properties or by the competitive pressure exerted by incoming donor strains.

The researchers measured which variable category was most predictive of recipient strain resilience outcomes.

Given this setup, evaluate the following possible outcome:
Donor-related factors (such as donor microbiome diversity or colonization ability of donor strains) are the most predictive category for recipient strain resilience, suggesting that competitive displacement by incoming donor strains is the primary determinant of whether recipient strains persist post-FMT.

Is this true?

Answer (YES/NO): NO